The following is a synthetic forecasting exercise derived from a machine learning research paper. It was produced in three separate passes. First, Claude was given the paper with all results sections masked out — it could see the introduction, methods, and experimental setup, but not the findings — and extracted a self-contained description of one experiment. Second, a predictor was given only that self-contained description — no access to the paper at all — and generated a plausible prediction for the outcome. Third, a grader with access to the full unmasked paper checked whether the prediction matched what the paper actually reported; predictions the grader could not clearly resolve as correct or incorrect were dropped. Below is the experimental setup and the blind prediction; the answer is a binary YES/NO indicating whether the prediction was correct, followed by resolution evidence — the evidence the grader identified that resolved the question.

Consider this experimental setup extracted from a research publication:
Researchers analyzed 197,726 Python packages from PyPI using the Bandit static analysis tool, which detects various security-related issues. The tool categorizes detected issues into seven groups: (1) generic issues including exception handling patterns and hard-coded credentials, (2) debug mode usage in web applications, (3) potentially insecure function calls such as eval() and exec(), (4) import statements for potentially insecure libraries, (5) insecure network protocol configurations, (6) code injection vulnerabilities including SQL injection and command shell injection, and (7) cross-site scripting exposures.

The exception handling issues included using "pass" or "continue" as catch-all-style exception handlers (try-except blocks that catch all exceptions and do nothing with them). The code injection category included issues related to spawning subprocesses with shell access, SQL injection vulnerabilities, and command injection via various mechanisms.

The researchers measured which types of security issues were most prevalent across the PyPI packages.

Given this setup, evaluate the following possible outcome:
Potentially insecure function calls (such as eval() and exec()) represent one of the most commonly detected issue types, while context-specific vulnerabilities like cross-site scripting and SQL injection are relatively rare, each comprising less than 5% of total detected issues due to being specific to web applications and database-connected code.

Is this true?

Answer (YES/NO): NO